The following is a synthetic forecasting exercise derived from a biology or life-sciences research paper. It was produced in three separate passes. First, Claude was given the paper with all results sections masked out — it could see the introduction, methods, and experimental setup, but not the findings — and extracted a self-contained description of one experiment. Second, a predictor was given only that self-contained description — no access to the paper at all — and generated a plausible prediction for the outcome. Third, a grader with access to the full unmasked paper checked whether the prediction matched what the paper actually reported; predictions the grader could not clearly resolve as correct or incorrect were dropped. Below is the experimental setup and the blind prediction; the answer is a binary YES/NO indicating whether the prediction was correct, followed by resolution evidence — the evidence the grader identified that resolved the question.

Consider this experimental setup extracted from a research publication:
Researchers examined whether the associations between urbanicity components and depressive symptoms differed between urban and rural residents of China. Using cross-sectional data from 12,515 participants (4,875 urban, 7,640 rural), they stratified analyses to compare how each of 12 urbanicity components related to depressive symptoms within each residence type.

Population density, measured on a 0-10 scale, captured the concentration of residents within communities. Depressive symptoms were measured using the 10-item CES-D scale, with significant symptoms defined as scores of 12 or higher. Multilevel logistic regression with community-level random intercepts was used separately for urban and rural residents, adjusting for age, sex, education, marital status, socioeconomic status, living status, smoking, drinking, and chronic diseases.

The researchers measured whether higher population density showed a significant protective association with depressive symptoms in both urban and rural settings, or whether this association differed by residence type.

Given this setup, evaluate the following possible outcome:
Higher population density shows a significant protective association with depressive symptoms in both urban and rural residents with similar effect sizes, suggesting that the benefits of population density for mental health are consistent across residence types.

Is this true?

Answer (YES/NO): NO